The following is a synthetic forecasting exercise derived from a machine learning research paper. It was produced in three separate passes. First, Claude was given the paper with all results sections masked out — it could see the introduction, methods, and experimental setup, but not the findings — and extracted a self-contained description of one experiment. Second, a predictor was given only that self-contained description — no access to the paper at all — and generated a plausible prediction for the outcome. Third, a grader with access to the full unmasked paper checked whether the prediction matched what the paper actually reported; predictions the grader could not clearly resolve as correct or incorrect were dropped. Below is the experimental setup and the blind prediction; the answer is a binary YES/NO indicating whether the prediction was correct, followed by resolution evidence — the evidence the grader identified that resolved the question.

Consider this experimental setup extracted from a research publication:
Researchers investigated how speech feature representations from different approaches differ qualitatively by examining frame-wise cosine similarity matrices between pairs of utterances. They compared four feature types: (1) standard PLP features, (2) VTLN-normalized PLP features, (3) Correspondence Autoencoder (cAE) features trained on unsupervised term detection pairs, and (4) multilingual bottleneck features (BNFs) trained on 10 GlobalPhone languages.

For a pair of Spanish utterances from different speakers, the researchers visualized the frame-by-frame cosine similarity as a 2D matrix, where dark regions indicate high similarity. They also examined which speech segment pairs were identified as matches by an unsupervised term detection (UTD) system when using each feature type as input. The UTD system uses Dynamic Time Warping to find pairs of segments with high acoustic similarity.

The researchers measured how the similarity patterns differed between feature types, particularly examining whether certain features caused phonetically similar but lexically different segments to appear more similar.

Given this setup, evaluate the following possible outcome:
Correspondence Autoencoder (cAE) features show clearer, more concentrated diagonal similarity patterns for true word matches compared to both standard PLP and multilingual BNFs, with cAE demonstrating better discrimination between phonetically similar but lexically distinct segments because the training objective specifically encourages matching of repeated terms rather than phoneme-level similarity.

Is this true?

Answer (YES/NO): NO